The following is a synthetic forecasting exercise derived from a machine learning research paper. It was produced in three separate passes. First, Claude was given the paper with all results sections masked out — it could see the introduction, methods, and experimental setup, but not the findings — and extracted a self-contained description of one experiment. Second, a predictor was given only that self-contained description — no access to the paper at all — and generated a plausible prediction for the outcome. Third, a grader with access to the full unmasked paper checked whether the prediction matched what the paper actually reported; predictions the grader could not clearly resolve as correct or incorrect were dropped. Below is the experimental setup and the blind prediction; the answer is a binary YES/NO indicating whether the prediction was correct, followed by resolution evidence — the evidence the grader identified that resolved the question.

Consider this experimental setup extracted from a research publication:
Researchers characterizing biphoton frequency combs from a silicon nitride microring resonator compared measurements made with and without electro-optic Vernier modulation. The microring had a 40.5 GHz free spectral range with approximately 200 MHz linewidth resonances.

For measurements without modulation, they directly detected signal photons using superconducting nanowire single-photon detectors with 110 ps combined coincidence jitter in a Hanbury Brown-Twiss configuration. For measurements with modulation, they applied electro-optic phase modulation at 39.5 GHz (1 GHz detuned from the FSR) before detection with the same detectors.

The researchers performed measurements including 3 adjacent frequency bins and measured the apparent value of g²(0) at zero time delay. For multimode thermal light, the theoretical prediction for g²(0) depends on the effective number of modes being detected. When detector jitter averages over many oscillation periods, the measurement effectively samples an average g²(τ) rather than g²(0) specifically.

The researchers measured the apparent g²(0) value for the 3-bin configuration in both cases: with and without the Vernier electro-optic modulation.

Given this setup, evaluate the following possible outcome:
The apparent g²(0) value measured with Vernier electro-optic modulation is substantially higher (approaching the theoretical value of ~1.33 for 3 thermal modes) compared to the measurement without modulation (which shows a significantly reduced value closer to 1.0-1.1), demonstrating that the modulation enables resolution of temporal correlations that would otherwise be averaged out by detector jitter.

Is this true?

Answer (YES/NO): NO